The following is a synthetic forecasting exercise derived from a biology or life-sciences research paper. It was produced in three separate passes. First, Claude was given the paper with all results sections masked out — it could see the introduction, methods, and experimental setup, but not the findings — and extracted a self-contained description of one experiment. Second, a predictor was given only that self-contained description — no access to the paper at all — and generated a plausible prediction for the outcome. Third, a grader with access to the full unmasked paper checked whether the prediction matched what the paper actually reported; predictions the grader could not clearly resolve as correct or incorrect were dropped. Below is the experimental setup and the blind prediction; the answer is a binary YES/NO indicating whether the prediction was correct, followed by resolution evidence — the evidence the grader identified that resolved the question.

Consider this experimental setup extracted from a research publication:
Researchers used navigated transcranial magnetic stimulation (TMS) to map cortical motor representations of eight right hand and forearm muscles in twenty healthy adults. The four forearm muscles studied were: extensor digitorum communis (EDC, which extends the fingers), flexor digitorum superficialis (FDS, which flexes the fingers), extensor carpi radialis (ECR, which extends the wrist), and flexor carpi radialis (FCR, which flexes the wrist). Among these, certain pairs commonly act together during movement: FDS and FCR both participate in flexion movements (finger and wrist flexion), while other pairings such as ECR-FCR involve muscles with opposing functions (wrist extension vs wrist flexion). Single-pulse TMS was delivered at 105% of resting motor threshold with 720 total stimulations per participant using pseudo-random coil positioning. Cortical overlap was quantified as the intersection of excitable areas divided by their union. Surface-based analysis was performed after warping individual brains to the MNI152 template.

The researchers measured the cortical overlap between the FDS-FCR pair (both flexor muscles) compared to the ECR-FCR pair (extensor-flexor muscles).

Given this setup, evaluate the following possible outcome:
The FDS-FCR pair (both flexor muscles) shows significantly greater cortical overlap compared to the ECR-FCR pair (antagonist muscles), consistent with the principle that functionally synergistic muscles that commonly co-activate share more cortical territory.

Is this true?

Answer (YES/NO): YES